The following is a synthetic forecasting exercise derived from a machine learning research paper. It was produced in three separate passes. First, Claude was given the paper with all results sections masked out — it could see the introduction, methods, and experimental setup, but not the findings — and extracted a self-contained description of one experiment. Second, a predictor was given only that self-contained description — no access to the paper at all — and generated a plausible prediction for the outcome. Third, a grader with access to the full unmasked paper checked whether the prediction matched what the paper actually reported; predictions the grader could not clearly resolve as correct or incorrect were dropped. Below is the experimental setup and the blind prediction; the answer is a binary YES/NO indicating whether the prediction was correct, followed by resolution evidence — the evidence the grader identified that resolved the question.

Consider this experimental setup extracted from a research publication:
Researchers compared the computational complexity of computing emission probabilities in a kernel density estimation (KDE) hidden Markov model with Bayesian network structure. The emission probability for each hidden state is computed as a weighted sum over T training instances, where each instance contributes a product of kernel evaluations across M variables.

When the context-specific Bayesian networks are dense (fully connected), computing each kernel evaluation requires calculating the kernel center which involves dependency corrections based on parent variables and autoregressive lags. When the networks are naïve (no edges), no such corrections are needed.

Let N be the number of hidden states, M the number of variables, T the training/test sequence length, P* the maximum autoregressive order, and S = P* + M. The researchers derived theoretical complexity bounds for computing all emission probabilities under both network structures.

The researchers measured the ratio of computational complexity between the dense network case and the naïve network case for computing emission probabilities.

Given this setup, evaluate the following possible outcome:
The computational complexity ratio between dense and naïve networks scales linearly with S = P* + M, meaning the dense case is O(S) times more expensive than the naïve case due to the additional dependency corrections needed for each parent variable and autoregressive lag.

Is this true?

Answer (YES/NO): YES